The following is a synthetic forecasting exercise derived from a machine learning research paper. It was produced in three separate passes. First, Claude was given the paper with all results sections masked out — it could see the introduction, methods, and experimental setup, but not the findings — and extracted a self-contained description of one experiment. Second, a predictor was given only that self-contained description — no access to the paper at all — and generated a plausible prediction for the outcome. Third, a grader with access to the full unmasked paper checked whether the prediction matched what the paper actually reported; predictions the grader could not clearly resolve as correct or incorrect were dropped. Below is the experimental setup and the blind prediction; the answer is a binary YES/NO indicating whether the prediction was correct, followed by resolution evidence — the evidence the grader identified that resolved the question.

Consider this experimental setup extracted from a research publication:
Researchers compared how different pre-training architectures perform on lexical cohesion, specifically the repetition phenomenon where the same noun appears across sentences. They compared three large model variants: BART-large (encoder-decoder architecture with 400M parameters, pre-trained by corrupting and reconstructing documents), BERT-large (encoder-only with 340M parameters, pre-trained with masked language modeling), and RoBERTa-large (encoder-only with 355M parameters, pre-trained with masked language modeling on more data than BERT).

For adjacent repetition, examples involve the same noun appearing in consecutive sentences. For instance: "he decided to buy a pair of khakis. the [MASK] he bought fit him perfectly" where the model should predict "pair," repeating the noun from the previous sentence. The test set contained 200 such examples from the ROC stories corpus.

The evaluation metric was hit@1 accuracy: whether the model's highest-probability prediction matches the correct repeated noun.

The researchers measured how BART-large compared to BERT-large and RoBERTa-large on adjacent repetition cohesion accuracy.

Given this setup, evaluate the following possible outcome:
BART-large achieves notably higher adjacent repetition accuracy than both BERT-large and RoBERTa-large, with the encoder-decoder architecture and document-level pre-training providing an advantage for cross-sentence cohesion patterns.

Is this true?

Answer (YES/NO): NO